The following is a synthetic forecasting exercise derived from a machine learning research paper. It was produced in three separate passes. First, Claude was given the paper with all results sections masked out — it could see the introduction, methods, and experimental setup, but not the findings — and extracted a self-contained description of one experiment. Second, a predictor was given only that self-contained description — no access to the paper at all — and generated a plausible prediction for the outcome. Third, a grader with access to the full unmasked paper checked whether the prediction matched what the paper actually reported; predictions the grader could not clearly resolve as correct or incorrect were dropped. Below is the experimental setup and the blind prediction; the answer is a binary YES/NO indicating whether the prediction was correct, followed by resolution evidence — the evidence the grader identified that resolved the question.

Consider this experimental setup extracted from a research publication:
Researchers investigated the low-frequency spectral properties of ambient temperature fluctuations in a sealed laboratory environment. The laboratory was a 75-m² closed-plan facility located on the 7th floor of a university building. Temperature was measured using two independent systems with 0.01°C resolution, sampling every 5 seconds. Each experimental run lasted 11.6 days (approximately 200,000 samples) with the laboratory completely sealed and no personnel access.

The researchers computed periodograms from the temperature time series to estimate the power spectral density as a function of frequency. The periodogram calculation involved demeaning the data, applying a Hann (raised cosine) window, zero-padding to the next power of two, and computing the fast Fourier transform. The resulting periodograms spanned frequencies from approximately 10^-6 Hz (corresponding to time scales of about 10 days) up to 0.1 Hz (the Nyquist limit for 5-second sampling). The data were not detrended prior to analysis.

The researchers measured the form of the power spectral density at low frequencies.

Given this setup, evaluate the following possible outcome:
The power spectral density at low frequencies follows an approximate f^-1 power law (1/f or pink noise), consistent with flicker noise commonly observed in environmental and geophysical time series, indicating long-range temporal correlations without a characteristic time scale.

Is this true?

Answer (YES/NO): NO